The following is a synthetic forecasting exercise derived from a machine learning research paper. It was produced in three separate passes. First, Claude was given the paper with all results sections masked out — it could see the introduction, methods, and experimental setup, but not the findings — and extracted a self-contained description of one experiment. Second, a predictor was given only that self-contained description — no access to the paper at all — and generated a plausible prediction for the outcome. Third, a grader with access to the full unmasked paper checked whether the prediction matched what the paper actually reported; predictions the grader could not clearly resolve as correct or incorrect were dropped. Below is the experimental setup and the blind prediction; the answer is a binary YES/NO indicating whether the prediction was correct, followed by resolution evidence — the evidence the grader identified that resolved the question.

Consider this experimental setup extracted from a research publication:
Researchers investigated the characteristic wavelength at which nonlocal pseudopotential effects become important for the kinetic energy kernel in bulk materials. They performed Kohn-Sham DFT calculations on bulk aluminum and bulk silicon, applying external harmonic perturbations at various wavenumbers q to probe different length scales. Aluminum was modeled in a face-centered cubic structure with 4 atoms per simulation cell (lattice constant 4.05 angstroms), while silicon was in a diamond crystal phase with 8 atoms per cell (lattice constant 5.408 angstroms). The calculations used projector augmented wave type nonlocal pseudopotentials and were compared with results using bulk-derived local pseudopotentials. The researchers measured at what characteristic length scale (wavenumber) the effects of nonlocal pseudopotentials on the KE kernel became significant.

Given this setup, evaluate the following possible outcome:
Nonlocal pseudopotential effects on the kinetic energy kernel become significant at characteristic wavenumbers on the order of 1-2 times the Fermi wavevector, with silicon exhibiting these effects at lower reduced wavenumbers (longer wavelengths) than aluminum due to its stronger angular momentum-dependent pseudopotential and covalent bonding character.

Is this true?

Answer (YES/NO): NO